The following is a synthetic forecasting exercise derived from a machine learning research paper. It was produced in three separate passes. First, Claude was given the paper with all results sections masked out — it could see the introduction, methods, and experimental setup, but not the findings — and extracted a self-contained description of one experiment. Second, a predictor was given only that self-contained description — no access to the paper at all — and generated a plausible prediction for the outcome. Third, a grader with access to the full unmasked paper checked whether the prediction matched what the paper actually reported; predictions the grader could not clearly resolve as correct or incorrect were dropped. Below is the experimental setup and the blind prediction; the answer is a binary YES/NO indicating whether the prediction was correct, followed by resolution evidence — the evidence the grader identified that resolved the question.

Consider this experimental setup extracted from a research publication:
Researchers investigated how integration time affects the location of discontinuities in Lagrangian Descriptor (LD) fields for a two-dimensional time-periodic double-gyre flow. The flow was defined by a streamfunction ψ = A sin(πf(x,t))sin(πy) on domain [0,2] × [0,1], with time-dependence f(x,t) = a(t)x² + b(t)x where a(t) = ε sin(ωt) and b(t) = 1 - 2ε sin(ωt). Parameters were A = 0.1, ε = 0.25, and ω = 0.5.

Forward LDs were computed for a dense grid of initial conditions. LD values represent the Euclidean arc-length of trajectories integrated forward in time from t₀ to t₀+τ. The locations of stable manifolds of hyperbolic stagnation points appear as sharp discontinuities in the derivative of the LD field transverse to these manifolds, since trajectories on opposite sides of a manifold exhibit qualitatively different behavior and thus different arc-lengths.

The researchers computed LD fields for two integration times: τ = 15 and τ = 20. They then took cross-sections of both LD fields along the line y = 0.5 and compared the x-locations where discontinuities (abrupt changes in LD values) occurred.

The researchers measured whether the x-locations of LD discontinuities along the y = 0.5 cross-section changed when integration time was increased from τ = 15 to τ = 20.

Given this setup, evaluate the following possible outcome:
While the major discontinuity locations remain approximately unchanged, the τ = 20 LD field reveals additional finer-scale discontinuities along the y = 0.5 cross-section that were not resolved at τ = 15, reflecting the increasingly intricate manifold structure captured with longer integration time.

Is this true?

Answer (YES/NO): YES